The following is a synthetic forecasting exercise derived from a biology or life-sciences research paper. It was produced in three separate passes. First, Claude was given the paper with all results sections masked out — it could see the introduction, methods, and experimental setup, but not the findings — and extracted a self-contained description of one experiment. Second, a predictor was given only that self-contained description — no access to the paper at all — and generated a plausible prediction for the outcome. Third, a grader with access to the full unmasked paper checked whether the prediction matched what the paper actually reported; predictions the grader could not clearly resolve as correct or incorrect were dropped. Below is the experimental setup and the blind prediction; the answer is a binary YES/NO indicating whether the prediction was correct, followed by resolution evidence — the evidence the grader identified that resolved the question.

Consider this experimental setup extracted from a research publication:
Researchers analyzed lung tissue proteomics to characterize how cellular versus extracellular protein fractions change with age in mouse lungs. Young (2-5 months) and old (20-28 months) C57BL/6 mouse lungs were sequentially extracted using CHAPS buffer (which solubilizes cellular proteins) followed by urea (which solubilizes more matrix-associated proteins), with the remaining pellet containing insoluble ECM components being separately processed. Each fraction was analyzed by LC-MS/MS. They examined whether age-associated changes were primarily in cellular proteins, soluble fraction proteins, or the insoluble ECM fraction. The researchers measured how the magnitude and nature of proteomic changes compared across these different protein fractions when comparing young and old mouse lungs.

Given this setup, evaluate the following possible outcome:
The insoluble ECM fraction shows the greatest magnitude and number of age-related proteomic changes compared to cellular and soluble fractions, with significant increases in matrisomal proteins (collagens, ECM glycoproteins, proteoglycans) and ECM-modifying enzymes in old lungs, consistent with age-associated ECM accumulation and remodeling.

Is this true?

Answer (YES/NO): NO